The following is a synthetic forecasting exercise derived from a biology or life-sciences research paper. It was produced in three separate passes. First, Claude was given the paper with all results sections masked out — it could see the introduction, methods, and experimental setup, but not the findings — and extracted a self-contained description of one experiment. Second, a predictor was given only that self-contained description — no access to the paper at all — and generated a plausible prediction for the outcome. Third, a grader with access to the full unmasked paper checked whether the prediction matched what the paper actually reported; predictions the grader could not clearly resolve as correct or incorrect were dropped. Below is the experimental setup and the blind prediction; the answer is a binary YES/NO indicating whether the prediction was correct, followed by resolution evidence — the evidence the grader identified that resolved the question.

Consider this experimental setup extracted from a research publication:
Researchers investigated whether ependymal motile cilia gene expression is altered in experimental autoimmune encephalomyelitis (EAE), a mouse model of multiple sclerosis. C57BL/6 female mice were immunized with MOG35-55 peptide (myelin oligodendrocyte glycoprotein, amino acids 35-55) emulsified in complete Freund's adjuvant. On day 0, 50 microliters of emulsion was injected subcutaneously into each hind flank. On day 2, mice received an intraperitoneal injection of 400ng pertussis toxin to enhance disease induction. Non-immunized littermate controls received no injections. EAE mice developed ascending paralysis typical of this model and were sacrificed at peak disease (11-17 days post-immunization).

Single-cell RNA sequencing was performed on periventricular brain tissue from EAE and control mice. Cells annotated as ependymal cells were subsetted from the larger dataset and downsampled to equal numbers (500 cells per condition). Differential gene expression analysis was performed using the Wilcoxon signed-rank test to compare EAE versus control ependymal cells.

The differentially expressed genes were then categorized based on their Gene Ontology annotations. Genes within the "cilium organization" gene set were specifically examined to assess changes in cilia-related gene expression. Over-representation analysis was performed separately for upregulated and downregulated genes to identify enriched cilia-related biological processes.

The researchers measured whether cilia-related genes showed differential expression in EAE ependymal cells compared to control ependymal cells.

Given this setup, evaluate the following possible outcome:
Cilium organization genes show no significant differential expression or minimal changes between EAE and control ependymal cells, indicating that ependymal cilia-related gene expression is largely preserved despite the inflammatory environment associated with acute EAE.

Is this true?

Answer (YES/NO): NO